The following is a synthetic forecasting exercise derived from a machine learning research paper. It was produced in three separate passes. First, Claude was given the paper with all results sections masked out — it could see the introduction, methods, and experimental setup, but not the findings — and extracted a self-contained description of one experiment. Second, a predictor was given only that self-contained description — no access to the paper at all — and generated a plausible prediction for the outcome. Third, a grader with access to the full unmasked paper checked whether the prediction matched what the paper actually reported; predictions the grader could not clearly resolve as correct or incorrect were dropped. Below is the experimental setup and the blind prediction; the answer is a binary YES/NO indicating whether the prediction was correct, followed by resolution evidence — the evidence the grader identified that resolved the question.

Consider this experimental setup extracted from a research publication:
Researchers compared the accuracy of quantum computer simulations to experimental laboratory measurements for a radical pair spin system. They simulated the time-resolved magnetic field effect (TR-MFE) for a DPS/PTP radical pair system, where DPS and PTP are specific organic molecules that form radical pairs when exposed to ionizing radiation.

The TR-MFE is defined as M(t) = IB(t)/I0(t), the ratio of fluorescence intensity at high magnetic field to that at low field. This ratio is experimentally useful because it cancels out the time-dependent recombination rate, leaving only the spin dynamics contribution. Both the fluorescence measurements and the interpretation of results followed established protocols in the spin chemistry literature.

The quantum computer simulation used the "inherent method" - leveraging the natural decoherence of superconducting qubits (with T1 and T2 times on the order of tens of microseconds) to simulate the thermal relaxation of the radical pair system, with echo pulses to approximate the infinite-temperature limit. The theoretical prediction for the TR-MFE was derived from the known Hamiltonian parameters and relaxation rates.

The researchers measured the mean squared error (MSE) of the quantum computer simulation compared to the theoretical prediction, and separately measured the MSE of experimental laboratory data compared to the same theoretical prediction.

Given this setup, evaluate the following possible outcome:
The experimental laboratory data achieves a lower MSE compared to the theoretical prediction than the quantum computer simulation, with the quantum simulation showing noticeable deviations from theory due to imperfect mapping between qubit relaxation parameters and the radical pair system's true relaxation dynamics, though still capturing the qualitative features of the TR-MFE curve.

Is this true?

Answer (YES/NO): NO